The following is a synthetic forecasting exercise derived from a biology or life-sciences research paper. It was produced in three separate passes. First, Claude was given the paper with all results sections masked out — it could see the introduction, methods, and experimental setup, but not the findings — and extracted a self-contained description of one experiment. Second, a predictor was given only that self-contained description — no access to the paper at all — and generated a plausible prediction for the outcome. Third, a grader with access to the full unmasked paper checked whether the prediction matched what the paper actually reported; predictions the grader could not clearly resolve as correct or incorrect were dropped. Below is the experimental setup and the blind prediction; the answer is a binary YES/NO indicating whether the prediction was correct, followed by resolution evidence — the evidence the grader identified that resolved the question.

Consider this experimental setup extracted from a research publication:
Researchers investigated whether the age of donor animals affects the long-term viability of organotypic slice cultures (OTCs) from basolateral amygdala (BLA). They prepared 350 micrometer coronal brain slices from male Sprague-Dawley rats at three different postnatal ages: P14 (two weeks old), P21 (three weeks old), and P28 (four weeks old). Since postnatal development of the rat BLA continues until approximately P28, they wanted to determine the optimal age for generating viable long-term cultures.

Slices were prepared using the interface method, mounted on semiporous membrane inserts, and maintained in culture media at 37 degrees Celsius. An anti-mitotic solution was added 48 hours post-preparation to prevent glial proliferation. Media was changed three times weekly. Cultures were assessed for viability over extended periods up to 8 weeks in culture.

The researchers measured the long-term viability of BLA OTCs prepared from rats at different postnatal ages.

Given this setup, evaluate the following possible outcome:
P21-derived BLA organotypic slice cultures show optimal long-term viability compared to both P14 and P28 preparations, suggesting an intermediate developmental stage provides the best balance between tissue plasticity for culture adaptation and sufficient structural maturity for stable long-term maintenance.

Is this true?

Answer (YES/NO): NO